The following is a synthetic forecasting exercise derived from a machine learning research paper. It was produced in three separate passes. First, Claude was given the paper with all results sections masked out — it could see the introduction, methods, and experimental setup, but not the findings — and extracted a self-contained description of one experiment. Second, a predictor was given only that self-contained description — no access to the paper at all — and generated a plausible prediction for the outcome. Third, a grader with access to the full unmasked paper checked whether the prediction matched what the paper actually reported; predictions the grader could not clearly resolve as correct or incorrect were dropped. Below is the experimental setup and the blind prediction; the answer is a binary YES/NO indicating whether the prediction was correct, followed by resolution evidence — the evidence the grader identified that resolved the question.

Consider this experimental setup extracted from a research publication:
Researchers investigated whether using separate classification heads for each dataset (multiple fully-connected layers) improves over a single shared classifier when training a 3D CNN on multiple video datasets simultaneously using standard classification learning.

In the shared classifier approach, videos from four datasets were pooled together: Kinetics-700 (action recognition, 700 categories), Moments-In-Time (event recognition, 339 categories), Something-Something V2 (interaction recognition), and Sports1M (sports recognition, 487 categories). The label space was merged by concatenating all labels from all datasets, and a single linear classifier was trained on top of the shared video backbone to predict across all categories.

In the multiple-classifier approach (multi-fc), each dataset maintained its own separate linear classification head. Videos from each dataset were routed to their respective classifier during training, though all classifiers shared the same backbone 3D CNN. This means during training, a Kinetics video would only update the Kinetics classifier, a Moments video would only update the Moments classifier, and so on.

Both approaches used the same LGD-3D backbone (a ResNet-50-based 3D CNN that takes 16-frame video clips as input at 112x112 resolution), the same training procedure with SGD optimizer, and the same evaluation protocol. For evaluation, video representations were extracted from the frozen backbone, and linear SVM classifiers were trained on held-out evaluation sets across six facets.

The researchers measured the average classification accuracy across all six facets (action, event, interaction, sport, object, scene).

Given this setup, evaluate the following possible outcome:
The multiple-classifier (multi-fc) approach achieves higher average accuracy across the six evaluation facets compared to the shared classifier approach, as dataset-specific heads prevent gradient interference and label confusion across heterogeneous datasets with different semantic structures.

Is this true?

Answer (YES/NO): NO